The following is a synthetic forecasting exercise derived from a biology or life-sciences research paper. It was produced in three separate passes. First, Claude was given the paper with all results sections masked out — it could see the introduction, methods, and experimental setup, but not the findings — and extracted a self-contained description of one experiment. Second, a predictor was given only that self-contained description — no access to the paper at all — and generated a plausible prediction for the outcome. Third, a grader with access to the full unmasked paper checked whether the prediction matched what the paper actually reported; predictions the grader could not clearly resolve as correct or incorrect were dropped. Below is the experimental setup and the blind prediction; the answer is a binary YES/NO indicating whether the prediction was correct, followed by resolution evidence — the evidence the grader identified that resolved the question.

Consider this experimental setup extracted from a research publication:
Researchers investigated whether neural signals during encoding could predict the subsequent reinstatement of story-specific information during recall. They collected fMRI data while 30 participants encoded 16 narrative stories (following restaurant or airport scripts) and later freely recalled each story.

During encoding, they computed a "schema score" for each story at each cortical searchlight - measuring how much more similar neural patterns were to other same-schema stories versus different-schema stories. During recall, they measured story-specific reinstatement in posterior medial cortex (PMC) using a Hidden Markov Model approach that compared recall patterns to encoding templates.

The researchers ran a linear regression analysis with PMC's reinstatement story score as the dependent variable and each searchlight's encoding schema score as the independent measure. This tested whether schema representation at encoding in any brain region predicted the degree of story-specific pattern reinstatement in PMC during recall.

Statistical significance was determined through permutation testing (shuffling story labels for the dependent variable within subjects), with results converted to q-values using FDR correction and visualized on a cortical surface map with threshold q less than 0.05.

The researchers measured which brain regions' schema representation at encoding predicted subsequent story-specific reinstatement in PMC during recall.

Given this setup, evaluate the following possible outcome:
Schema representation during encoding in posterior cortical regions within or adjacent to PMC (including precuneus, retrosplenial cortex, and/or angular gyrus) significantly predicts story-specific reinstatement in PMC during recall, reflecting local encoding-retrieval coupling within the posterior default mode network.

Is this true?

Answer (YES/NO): YES